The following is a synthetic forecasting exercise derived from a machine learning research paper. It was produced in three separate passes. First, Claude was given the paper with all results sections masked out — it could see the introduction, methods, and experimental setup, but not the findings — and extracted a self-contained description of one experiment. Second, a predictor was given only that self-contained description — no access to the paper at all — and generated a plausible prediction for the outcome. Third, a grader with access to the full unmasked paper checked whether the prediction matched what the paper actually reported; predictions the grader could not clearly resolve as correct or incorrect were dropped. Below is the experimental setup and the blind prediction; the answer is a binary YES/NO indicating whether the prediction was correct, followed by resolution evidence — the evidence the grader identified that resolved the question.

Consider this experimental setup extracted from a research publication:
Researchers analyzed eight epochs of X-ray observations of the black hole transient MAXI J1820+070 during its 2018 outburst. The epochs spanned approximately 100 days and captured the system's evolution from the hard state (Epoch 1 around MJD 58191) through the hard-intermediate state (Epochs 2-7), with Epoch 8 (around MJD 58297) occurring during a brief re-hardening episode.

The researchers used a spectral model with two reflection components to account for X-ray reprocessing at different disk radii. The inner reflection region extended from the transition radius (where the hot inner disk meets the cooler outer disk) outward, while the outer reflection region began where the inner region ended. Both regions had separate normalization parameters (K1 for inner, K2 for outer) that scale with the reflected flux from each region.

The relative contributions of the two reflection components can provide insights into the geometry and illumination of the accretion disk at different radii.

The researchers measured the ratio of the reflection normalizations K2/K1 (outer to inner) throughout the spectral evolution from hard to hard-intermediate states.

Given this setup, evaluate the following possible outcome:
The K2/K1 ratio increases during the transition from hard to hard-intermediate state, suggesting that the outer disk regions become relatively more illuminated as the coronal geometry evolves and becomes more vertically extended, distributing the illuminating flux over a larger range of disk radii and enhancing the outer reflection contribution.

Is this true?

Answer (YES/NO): NO